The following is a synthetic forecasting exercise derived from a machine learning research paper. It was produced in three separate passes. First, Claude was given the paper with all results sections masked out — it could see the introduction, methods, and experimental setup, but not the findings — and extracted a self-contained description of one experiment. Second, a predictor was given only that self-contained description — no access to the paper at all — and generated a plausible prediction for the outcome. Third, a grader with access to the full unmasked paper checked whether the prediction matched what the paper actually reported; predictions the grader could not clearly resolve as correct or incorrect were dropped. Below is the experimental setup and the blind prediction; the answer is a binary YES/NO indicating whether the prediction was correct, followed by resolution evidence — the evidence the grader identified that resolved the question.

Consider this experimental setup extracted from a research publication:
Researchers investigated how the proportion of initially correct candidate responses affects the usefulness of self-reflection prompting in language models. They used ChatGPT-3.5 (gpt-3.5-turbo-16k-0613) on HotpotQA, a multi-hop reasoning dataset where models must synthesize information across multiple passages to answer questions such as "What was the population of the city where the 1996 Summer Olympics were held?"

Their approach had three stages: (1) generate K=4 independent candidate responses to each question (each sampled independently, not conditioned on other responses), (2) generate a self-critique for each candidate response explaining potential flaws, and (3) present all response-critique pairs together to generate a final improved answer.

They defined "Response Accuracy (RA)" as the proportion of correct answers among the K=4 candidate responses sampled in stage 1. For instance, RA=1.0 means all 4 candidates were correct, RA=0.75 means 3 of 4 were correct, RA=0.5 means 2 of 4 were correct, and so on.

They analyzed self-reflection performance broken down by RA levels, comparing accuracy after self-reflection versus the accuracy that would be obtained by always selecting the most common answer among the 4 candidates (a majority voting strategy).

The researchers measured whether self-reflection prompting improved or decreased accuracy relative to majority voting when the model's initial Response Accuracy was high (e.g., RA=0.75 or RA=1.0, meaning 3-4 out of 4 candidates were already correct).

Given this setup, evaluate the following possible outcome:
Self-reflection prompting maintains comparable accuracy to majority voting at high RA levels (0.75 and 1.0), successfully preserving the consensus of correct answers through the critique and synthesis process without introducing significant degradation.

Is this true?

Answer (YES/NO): NO